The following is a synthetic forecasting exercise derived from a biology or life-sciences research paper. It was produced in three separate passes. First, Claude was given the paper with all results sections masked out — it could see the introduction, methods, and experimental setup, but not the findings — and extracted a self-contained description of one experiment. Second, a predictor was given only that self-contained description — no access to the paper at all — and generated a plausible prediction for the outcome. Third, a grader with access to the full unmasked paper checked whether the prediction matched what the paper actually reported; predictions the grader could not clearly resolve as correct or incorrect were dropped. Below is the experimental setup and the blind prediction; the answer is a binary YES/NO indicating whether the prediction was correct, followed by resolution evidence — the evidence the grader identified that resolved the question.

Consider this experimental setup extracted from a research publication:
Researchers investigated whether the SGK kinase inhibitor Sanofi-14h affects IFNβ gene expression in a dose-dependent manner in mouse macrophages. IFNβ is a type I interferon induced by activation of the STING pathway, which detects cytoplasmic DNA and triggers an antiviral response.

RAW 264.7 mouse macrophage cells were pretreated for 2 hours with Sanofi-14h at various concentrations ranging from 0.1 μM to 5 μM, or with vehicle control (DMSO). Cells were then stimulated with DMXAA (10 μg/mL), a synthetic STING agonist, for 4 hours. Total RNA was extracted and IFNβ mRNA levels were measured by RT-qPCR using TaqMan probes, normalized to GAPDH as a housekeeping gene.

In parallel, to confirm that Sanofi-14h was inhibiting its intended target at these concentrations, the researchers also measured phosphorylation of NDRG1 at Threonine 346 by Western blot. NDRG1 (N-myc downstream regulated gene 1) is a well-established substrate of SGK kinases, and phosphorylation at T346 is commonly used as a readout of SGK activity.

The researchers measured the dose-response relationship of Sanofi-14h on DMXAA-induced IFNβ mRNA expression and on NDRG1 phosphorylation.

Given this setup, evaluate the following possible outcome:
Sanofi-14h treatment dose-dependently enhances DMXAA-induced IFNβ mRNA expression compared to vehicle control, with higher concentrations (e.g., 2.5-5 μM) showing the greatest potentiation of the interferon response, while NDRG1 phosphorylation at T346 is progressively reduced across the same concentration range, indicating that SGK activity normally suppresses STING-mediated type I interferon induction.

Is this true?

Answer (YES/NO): NO